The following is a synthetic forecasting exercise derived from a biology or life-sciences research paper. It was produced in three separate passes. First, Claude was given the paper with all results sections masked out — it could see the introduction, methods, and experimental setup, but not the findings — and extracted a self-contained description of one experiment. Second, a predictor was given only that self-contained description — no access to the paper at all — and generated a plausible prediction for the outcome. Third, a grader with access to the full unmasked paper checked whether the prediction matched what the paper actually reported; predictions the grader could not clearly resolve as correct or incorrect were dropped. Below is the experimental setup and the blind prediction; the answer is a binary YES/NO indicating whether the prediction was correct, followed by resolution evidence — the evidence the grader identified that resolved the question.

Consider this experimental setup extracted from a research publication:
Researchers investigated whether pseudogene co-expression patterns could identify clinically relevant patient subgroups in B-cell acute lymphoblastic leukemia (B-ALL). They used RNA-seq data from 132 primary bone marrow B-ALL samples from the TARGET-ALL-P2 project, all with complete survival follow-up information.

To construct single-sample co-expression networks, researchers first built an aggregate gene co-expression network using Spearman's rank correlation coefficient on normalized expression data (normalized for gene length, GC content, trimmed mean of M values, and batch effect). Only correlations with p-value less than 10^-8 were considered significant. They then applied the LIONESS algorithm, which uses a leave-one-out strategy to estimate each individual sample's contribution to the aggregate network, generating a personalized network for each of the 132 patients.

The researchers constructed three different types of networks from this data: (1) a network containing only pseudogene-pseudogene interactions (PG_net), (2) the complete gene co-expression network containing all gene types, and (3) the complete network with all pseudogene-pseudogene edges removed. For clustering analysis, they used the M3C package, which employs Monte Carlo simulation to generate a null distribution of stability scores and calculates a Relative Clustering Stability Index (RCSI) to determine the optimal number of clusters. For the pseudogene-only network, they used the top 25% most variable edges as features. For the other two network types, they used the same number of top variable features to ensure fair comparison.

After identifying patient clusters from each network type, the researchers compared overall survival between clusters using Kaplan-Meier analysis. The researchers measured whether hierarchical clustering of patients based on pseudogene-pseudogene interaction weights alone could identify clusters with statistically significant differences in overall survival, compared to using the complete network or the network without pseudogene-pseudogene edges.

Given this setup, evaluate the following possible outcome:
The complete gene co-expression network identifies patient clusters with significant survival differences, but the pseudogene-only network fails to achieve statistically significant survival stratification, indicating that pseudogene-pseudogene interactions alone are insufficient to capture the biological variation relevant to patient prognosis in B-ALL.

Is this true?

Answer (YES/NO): NO